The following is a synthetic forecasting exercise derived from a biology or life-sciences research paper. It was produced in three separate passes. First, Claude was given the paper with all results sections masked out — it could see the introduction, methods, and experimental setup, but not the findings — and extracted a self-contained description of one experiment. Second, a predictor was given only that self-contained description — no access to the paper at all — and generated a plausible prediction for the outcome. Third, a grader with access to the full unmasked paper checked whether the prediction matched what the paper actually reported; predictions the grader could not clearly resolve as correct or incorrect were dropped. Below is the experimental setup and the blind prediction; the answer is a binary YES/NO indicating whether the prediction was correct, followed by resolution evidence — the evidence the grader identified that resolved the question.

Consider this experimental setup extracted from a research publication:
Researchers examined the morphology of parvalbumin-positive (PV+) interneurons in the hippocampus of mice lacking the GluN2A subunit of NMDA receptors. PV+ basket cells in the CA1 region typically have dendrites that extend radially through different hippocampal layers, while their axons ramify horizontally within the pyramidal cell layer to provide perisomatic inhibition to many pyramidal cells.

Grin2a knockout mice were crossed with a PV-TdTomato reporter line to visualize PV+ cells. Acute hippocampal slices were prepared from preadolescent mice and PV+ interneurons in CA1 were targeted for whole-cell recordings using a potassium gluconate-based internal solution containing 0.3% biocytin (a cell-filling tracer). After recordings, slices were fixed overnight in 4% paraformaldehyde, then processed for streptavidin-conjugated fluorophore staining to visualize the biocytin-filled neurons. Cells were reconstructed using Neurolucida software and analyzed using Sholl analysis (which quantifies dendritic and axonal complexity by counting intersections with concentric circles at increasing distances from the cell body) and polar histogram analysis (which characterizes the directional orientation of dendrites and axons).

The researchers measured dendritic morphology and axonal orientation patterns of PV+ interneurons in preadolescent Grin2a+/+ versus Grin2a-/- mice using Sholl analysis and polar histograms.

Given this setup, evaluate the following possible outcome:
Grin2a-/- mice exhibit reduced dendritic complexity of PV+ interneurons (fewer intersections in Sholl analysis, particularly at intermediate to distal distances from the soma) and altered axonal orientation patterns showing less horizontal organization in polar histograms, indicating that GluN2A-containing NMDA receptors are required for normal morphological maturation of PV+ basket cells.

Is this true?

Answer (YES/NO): NO